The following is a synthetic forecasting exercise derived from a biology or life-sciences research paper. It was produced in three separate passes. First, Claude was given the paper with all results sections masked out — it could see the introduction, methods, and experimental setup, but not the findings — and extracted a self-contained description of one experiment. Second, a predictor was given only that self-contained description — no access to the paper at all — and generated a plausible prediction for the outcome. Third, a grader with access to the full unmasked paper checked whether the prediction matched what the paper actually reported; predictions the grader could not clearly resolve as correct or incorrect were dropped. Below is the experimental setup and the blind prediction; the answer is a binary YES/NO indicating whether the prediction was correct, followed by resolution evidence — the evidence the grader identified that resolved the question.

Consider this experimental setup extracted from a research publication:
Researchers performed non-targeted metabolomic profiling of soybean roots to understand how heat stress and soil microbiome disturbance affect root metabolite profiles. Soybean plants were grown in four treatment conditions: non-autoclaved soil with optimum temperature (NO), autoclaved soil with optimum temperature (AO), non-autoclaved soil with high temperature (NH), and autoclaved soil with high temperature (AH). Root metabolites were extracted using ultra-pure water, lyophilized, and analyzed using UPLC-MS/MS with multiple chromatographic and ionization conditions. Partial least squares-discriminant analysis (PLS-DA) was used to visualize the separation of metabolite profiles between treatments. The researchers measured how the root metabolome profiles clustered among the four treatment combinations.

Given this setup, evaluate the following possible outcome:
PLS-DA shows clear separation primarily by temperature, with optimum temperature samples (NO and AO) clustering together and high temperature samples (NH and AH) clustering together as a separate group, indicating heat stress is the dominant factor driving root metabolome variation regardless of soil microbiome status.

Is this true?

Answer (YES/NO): NO